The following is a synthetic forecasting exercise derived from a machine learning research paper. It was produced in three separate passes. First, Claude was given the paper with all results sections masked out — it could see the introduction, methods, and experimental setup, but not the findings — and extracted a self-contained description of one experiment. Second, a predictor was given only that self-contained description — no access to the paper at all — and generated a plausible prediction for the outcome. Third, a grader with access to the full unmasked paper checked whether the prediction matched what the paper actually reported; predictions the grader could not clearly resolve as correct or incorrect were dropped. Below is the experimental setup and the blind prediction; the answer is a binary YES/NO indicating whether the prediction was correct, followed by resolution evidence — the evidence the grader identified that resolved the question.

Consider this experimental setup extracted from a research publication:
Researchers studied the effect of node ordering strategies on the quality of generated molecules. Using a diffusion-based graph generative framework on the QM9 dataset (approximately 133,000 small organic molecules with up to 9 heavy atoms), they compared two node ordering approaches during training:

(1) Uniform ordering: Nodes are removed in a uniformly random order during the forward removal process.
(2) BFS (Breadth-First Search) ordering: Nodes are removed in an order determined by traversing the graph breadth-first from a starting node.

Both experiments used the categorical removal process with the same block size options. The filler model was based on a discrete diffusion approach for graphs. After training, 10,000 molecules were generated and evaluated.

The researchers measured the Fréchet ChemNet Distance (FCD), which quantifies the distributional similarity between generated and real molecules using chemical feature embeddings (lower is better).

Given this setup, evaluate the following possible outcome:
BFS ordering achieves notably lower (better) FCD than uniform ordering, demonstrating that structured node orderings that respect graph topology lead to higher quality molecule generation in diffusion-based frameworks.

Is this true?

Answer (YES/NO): YES